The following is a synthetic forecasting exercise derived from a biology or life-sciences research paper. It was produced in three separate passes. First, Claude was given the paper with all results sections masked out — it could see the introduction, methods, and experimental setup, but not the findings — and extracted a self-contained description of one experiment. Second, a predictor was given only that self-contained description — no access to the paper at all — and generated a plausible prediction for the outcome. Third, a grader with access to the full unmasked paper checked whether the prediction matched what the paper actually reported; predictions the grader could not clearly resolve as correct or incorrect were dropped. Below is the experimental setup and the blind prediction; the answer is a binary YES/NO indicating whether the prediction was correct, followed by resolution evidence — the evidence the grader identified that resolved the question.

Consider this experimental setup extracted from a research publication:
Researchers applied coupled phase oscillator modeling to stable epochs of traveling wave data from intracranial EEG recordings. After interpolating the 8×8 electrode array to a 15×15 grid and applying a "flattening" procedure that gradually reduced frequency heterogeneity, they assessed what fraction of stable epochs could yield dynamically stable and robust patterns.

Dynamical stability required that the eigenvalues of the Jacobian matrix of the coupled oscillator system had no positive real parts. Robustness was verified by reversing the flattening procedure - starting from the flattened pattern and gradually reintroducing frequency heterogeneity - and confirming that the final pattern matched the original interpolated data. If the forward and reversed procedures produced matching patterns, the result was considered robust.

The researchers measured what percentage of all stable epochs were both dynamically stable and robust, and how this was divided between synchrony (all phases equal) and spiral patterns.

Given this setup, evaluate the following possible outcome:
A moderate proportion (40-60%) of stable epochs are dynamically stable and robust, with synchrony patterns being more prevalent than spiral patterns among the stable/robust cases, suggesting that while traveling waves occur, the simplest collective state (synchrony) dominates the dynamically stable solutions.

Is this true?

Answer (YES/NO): NO